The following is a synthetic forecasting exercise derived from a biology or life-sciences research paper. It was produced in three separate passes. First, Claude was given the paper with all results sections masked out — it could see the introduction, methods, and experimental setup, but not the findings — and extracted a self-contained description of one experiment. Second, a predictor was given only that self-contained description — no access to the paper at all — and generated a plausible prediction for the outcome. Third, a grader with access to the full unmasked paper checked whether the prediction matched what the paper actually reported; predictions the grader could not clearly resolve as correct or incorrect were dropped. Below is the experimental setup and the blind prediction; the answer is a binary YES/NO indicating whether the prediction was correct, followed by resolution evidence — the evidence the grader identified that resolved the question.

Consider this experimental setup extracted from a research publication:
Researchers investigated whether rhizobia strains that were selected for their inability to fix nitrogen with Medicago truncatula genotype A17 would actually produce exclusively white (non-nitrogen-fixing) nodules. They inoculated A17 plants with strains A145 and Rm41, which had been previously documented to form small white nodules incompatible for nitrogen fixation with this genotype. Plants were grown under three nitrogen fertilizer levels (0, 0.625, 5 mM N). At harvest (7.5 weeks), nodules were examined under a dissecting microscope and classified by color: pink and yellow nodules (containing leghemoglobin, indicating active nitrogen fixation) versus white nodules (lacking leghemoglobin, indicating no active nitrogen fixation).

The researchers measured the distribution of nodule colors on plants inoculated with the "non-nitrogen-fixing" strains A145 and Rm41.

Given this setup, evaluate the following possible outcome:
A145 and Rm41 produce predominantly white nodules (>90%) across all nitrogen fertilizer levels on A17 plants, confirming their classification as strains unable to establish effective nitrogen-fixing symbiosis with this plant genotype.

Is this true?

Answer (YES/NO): NO